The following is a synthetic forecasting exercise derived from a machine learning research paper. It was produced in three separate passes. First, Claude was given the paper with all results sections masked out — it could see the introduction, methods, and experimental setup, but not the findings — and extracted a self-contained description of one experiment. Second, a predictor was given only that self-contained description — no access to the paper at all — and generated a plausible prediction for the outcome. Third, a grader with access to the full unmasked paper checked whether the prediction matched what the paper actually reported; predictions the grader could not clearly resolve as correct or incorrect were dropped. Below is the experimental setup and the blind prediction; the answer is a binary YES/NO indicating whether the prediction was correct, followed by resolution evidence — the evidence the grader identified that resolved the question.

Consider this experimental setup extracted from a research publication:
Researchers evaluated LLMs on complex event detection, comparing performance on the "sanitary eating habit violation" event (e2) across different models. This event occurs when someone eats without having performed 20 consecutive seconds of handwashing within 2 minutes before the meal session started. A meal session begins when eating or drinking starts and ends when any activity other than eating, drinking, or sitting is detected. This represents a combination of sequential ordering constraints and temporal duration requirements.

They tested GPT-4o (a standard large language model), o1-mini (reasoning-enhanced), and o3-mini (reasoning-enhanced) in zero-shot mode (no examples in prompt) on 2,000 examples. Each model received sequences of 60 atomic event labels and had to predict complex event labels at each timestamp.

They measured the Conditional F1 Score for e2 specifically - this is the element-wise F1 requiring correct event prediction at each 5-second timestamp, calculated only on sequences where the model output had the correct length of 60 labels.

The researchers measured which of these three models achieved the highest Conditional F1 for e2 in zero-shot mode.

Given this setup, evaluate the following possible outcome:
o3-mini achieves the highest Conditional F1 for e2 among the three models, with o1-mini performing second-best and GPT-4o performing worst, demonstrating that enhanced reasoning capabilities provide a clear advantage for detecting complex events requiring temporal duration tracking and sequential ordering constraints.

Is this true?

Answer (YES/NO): YES